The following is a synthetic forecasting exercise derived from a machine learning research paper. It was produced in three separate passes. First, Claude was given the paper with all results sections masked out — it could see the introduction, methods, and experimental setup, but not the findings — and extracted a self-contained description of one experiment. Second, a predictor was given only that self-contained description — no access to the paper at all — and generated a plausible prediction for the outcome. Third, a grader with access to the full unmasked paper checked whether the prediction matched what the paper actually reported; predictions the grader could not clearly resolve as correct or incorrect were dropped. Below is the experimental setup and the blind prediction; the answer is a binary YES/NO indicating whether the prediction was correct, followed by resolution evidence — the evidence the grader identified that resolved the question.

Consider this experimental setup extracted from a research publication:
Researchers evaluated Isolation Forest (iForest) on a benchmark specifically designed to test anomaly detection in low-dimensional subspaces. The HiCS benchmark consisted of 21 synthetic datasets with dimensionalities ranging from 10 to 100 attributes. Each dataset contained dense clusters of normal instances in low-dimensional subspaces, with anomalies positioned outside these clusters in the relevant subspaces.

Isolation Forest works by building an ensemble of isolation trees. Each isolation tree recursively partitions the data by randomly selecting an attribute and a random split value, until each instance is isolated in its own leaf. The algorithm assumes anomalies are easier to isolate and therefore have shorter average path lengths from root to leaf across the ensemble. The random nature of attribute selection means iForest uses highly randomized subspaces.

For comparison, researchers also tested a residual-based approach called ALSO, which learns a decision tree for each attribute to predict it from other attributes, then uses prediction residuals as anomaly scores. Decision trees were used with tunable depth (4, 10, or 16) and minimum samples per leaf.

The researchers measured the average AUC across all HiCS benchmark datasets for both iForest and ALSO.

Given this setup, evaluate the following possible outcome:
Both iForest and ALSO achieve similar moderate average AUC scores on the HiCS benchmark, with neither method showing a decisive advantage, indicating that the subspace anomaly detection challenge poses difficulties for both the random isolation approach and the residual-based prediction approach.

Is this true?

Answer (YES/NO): NO